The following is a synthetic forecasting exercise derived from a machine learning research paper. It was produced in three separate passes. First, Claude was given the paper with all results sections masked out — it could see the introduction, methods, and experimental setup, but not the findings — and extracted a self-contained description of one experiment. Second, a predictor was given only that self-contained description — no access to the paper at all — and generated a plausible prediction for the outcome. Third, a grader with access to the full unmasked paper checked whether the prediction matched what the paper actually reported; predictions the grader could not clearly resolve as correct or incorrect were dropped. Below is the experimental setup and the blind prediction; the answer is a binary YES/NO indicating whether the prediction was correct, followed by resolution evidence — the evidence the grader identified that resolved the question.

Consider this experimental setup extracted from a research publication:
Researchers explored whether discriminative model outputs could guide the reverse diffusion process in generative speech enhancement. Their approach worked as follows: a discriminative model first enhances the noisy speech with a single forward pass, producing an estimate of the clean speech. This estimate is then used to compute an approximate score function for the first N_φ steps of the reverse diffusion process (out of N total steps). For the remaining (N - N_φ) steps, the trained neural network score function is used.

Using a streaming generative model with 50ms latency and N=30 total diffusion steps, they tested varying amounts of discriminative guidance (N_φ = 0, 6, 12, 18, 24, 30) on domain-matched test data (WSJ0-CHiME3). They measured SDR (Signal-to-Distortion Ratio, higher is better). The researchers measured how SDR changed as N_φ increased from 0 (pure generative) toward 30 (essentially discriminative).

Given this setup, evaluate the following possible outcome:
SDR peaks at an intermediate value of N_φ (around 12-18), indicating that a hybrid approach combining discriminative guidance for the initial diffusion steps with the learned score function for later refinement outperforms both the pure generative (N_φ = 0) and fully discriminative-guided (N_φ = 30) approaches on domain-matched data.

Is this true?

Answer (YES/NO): NO